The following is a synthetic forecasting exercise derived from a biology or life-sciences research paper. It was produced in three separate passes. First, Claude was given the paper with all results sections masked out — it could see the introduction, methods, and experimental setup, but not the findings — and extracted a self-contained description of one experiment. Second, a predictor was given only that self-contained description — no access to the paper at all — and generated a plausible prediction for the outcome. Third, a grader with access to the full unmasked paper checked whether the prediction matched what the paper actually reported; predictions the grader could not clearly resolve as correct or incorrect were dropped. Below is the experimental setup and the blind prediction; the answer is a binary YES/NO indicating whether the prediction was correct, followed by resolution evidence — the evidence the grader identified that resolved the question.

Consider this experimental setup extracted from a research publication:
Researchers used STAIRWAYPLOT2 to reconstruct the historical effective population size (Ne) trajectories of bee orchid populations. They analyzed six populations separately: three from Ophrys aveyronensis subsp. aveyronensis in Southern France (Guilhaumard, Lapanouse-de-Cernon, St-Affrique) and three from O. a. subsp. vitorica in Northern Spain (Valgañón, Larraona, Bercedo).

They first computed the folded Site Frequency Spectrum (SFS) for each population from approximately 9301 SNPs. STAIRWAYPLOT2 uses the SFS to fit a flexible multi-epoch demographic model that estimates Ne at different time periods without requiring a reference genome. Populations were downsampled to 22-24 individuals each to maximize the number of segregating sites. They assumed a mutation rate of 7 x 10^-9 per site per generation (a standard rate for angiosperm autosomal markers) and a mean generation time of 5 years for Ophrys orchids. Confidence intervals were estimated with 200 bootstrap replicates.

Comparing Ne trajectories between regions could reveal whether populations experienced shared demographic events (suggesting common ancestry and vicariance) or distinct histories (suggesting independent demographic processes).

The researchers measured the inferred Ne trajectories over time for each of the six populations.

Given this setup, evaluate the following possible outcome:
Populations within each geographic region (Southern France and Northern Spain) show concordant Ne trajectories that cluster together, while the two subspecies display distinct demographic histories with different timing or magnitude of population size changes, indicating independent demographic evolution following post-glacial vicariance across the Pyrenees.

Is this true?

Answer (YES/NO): NO